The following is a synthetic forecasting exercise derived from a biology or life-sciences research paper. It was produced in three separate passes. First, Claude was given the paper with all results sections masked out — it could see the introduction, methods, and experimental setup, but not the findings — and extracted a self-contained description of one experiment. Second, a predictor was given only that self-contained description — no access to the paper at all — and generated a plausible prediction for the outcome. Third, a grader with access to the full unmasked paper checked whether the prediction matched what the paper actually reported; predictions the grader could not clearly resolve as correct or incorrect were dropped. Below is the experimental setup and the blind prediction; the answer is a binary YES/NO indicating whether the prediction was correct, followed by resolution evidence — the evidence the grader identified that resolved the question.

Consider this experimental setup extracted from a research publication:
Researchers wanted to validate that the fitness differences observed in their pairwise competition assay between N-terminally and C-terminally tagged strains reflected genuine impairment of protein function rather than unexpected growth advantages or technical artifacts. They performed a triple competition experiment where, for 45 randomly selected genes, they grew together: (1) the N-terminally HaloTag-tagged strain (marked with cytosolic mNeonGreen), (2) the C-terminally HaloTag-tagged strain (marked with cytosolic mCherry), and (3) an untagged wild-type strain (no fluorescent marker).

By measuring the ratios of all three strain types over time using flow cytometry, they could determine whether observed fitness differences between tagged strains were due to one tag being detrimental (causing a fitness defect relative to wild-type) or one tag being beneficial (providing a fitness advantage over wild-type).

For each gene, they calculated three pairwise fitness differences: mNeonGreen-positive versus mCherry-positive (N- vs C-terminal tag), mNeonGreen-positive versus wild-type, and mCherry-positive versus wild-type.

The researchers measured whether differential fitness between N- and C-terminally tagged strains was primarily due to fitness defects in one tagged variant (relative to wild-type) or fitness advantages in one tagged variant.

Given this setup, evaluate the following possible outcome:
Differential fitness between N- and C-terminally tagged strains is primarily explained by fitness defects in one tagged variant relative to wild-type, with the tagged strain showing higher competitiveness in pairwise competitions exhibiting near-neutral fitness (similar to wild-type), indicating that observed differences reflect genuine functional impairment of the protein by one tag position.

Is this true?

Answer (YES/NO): YES